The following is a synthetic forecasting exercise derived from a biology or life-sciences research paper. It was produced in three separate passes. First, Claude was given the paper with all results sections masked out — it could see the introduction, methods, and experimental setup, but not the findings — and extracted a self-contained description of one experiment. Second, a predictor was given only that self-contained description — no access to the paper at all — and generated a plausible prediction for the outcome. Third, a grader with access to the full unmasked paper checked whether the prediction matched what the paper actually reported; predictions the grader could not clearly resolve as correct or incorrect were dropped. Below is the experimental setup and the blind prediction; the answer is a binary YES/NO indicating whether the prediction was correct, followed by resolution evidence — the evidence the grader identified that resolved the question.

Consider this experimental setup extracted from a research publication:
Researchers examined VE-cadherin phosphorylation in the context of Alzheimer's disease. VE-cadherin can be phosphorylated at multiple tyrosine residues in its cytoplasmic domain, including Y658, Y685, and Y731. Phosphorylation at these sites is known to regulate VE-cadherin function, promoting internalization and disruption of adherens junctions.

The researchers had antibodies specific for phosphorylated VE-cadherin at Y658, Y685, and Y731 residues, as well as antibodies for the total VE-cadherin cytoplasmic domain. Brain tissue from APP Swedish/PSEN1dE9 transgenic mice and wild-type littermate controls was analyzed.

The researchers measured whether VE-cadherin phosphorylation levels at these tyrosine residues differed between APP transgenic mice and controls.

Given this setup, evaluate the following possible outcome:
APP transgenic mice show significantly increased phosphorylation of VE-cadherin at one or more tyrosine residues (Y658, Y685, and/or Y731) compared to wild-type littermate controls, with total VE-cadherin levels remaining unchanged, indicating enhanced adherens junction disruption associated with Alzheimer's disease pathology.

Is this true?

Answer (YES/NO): NO